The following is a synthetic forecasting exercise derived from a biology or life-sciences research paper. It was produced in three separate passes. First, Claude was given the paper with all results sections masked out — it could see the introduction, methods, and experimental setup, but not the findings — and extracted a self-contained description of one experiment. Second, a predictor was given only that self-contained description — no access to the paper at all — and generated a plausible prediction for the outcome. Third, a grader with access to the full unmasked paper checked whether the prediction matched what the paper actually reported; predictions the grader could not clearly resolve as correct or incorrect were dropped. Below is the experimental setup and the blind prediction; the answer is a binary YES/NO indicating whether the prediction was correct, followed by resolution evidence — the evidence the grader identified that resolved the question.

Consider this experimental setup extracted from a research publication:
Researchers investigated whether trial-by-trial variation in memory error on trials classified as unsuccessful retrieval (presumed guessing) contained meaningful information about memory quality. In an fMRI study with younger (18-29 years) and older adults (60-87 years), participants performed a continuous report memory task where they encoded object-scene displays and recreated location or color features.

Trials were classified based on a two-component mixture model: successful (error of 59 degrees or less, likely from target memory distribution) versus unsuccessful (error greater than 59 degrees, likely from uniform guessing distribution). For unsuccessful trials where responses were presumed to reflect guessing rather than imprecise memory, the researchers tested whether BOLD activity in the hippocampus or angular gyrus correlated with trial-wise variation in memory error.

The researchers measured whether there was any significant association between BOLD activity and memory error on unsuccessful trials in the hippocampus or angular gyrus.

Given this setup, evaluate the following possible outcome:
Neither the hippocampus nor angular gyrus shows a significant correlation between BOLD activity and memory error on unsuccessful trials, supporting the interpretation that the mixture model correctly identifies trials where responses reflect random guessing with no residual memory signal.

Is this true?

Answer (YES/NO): YES